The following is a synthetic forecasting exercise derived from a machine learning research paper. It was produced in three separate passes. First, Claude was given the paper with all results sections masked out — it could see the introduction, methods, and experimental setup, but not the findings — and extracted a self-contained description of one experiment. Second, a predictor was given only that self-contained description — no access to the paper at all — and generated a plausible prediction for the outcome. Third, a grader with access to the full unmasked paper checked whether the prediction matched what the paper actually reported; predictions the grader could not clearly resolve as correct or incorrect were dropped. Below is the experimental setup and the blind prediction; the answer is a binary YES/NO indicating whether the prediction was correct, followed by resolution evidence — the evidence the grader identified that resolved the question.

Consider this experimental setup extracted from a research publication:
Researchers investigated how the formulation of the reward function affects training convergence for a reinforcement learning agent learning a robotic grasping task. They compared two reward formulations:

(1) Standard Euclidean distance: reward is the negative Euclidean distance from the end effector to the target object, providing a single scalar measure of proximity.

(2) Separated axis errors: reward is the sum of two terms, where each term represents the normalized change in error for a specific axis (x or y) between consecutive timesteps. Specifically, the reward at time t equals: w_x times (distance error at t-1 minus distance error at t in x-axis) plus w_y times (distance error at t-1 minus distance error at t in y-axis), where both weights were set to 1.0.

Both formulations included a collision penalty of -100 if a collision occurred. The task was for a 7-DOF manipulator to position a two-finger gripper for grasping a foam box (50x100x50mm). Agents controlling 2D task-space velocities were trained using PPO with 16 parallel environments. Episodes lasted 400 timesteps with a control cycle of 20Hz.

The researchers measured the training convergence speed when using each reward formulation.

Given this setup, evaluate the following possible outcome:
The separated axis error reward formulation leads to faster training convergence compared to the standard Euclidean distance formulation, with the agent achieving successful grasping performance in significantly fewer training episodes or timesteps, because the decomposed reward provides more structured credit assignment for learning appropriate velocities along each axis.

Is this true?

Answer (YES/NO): YES